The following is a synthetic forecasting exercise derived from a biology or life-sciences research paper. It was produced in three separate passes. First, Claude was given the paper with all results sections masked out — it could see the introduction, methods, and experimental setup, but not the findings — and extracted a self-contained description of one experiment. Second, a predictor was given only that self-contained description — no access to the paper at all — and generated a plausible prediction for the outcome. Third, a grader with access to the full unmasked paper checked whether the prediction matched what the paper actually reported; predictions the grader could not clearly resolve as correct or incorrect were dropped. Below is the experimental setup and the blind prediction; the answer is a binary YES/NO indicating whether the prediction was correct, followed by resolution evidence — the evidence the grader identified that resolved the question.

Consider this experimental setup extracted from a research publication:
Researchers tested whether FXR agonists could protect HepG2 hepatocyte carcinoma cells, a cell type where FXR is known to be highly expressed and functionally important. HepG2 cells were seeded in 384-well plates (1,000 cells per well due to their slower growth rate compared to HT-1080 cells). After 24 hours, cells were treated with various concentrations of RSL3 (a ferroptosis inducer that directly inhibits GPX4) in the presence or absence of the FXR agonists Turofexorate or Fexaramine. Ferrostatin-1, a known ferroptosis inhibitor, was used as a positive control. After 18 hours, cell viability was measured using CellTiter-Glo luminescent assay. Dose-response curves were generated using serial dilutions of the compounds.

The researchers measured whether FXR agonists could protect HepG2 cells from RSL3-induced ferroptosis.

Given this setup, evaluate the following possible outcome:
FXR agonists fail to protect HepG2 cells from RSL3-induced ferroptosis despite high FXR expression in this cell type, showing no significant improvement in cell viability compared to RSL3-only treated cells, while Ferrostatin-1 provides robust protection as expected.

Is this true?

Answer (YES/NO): NO